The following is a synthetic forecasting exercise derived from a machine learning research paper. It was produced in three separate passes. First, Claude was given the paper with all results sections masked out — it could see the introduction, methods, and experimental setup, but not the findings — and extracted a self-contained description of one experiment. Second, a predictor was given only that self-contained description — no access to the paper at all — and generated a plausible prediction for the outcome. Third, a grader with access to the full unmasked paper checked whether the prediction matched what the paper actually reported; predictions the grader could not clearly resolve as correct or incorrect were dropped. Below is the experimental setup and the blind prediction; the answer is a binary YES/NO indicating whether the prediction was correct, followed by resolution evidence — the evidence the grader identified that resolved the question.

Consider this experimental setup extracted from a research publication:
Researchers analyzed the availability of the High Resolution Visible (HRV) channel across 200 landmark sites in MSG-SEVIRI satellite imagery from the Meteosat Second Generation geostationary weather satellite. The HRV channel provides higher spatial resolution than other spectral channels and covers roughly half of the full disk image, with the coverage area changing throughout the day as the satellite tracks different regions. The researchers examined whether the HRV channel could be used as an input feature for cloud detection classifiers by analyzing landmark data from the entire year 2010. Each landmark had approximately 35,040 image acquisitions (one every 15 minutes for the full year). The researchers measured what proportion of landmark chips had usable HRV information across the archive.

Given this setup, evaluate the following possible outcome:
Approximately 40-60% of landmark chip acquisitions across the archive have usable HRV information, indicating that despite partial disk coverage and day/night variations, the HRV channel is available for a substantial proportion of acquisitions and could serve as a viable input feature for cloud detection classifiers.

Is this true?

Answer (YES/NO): NO